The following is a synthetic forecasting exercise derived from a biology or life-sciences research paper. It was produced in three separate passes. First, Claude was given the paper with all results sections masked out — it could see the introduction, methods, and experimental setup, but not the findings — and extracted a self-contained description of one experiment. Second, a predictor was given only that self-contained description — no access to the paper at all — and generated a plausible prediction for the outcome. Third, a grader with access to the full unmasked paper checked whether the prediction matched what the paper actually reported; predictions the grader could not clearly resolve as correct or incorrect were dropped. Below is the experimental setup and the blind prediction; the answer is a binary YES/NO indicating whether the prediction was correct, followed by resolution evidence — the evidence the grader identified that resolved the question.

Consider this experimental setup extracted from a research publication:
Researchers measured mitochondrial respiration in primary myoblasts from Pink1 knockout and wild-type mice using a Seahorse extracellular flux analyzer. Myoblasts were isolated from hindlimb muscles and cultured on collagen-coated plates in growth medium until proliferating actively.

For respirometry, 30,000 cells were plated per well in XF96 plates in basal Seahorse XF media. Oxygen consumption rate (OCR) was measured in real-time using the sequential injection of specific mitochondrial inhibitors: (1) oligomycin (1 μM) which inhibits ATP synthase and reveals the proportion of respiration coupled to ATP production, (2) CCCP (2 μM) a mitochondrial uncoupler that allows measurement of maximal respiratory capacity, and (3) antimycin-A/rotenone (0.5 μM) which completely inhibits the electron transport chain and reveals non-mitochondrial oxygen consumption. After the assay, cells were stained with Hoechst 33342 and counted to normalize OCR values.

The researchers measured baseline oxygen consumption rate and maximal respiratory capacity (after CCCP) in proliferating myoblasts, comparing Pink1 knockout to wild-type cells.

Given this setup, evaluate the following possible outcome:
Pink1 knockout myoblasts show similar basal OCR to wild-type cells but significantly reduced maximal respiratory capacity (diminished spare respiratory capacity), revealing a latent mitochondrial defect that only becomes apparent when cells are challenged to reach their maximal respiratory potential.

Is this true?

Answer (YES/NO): NO